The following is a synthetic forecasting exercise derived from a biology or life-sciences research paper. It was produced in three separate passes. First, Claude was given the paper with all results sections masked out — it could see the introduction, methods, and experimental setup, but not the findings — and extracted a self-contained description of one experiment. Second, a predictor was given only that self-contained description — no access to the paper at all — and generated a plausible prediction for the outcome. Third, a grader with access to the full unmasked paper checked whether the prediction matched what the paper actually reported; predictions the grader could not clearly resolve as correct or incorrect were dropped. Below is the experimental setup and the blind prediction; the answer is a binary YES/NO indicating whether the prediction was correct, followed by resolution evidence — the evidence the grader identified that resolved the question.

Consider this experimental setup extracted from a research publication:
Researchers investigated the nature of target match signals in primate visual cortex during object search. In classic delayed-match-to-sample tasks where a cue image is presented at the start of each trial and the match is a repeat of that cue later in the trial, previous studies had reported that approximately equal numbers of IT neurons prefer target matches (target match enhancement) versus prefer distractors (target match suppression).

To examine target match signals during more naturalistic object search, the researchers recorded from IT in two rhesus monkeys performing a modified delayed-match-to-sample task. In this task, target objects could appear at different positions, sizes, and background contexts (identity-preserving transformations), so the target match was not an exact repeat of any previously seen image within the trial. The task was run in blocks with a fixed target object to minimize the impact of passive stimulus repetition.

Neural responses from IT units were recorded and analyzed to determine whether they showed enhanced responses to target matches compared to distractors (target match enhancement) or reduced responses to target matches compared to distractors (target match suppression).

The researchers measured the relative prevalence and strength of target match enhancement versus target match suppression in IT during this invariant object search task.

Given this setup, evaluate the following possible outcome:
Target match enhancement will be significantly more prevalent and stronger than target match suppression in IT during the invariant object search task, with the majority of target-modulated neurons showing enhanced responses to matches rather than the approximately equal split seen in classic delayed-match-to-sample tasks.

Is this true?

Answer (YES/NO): YES